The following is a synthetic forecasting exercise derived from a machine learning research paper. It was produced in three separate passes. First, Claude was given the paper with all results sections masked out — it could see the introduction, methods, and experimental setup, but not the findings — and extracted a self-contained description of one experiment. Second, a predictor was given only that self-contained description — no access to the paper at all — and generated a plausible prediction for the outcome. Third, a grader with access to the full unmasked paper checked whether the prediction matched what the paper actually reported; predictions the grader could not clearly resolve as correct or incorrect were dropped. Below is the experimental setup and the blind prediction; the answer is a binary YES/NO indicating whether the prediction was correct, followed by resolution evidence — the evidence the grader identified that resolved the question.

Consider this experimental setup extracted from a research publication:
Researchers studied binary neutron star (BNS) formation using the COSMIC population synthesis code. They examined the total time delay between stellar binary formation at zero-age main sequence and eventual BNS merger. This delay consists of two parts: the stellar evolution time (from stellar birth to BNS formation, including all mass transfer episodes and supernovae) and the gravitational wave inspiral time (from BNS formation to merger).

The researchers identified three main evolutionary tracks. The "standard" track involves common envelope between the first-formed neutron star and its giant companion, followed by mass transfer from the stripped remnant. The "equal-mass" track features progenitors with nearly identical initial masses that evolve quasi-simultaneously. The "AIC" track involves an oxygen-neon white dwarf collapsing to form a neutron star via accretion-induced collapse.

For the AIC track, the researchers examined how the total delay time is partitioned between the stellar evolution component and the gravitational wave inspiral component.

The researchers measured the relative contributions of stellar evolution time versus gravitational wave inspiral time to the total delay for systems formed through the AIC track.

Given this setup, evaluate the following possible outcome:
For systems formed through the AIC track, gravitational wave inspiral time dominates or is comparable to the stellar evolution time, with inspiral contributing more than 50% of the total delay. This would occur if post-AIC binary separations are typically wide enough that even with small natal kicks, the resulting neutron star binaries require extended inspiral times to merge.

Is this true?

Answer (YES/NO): NO